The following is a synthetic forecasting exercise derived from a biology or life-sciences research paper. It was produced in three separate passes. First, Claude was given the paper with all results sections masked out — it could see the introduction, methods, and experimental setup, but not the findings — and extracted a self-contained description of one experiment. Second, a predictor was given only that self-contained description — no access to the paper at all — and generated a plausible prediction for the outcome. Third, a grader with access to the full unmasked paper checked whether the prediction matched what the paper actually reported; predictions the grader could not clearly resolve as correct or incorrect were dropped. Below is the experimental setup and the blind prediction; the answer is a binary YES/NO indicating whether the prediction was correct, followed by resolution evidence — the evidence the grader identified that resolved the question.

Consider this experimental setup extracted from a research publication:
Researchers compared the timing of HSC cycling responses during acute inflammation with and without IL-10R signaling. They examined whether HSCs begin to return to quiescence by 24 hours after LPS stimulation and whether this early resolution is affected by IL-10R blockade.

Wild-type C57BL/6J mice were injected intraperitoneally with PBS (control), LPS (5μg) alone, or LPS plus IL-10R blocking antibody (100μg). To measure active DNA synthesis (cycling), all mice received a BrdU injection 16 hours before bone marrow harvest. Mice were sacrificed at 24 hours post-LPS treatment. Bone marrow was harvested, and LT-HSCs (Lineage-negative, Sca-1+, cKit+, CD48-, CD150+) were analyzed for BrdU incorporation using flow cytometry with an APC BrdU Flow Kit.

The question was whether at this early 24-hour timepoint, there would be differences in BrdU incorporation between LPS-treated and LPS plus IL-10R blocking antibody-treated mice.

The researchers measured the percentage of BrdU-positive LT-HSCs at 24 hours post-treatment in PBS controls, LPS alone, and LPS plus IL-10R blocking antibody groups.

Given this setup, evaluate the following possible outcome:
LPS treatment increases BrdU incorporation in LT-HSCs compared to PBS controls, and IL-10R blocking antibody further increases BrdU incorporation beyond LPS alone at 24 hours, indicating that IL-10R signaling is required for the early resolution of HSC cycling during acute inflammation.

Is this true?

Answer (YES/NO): NO